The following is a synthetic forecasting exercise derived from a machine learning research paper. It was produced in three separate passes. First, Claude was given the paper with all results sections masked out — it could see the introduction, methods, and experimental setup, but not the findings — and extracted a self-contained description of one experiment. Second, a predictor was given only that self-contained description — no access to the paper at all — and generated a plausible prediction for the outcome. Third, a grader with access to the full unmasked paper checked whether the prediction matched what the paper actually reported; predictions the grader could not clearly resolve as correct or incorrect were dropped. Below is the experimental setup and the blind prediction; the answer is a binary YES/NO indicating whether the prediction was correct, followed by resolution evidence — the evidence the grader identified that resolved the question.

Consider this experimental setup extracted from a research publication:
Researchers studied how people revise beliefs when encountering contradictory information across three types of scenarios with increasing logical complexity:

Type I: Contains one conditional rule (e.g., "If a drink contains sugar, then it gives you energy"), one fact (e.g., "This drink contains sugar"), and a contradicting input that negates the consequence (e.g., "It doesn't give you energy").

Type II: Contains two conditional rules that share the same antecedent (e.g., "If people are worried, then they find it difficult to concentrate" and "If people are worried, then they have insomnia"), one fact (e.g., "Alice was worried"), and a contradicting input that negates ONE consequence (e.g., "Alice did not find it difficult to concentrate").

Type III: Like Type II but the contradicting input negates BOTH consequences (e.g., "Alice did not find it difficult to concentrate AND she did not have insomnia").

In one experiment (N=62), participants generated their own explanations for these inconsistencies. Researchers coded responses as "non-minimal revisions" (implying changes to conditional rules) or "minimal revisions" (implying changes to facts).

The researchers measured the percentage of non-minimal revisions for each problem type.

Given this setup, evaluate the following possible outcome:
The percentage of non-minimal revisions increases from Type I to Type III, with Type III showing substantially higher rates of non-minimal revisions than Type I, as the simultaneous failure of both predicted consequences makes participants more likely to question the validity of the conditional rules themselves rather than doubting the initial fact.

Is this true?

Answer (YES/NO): NO